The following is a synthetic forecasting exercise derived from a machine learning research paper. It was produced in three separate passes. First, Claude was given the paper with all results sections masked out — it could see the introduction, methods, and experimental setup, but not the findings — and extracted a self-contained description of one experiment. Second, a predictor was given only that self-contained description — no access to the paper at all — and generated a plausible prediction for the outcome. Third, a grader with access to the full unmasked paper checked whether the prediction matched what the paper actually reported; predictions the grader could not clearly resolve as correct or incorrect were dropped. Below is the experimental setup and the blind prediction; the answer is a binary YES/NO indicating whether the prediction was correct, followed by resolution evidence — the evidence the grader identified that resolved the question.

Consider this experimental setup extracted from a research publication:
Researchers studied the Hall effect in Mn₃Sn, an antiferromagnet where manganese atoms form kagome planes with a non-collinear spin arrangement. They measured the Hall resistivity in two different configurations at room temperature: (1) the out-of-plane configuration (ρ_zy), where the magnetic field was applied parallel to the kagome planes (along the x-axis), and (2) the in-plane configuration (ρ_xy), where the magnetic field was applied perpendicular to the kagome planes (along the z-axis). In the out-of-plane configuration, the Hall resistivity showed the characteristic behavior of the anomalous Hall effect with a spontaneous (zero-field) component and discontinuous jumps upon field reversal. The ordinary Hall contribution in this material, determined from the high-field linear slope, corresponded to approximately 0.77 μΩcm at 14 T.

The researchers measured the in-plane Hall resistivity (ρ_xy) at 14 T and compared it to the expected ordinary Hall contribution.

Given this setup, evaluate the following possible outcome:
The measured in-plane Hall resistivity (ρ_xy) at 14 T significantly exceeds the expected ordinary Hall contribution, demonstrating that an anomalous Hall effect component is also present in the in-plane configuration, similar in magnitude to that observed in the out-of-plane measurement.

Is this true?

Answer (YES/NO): YES